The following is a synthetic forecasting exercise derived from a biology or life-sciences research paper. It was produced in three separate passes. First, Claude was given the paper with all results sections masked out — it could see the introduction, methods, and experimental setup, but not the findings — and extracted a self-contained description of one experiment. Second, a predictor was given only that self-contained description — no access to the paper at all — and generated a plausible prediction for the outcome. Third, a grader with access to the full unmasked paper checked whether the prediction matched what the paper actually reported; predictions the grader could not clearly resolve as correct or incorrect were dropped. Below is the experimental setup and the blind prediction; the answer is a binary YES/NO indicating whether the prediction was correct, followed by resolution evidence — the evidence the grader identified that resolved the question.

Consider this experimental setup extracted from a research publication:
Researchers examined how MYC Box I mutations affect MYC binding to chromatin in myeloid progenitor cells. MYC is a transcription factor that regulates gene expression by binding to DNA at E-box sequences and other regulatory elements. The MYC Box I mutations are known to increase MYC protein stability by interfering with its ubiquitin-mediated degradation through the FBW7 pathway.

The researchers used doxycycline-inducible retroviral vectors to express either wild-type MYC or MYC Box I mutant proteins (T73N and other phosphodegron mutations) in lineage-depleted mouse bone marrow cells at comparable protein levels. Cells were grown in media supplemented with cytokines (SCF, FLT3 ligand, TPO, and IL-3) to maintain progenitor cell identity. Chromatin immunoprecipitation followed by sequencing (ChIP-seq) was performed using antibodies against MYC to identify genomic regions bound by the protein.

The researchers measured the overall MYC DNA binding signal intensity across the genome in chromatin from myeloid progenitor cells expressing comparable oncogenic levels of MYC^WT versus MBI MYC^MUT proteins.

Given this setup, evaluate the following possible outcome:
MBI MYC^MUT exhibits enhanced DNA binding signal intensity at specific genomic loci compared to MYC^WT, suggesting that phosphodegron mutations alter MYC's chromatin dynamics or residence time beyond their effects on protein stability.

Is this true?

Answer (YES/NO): NO